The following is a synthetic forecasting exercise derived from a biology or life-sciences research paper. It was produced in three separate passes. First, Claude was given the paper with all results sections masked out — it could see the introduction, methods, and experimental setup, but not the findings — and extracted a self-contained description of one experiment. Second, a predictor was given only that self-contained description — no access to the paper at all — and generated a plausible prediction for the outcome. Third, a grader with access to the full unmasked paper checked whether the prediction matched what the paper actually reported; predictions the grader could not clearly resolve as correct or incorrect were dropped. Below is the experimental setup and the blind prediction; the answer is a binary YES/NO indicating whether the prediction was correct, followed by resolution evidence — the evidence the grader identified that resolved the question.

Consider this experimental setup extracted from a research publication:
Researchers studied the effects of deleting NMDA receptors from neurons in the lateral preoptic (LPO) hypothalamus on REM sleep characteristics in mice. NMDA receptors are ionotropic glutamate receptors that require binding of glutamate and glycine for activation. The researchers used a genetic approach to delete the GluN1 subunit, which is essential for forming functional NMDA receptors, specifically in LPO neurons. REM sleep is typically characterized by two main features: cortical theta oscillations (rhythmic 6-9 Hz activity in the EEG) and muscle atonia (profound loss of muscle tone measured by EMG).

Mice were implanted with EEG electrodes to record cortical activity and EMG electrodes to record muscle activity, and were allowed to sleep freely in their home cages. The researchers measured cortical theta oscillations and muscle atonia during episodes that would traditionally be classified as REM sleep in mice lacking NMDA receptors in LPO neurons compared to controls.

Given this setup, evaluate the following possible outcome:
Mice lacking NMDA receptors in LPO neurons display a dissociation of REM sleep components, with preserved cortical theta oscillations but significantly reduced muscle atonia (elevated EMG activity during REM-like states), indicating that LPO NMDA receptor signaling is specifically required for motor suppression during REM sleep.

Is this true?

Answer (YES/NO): NO